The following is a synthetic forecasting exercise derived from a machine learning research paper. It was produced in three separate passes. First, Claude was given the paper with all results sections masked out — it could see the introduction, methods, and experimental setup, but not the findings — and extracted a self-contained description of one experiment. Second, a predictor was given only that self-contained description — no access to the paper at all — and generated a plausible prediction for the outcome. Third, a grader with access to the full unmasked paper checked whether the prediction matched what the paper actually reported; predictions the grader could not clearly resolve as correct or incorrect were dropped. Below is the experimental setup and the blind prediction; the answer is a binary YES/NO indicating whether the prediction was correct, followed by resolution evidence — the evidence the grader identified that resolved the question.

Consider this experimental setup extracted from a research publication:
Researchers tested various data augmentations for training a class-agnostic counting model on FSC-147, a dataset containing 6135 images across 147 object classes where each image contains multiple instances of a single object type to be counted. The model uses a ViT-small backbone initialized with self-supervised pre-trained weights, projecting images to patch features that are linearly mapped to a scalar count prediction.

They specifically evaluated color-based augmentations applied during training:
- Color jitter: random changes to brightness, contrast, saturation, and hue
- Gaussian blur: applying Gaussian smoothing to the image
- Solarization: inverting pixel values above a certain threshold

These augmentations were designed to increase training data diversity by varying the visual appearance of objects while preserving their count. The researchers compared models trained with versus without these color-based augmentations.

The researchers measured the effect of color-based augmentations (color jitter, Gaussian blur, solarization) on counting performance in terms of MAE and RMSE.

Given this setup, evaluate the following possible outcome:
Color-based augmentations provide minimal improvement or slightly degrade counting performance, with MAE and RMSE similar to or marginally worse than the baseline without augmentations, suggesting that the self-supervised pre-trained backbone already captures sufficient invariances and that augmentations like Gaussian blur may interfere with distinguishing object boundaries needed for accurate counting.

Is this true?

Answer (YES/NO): YES